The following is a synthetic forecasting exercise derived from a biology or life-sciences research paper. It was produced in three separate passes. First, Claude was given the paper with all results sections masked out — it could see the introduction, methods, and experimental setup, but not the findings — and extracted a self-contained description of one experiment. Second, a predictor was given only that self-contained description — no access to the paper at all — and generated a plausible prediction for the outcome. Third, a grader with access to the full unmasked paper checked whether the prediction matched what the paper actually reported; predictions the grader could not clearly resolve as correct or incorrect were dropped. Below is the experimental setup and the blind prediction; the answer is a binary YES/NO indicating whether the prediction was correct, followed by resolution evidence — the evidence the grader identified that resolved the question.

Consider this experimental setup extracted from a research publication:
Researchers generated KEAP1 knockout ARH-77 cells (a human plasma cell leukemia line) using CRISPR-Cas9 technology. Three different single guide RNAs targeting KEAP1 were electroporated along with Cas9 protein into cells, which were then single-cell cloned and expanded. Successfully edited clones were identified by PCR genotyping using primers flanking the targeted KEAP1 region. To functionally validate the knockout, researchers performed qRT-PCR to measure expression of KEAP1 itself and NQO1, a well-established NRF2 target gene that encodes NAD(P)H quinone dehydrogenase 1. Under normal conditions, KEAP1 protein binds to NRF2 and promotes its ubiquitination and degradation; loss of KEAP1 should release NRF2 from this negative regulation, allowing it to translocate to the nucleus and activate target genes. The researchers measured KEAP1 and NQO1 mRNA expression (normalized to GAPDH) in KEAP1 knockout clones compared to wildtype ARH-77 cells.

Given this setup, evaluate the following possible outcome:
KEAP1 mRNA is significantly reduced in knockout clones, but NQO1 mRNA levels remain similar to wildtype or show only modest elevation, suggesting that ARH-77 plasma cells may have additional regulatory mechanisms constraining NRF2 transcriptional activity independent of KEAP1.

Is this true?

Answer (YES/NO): NO